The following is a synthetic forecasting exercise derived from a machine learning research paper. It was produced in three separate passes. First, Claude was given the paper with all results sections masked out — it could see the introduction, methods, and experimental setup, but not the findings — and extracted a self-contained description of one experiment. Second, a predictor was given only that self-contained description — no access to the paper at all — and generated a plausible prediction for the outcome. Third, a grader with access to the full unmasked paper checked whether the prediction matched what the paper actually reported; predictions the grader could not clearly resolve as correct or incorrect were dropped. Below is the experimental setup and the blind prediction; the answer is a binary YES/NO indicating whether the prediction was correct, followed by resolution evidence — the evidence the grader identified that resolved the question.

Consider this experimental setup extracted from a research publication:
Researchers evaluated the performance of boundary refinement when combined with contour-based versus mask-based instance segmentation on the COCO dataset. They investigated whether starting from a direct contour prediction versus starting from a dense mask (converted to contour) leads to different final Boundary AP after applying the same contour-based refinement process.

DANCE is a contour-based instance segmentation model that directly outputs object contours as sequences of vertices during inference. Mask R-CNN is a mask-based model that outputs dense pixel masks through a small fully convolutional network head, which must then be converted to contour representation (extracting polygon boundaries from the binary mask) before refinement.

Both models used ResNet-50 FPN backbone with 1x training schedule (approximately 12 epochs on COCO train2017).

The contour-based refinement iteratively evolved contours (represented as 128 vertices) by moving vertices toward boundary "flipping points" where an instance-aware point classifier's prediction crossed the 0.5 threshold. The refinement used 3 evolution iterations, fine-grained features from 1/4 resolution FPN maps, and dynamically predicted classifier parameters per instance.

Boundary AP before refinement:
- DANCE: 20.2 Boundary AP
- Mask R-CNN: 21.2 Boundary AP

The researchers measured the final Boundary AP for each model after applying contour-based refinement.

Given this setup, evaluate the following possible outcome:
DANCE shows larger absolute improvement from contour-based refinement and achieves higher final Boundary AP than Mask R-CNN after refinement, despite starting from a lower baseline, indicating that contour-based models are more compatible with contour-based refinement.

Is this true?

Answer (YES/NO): NO